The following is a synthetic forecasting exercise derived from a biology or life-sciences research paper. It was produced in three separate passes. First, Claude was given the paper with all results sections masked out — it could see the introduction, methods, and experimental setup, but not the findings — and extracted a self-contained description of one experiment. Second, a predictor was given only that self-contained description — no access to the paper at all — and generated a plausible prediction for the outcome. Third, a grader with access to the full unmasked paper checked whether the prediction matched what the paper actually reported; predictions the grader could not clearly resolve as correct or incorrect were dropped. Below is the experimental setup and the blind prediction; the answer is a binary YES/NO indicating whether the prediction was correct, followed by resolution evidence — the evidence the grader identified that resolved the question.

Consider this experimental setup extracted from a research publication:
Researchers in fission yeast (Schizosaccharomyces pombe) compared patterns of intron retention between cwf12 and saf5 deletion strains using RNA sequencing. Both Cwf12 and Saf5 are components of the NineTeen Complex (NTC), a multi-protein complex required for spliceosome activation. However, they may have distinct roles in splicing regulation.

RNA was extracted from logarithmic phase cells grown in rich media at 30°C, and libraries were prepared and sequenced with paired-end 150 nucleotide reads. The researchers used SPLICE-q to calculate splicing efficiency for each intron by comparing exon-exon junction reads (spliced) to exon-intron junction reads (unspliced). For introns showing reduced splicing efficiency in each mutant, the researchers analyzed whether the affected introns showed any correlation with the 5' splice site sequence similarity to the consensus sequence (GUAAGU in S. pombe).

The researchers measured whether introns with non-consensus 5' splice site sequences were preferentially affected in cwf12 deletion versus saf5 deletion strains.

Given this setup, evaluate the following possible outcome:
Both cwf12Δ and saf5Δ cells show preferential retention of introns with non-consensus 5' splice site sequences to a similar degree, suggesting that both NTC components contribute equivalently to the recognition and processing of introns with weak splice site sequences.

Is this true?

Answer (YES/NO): NO